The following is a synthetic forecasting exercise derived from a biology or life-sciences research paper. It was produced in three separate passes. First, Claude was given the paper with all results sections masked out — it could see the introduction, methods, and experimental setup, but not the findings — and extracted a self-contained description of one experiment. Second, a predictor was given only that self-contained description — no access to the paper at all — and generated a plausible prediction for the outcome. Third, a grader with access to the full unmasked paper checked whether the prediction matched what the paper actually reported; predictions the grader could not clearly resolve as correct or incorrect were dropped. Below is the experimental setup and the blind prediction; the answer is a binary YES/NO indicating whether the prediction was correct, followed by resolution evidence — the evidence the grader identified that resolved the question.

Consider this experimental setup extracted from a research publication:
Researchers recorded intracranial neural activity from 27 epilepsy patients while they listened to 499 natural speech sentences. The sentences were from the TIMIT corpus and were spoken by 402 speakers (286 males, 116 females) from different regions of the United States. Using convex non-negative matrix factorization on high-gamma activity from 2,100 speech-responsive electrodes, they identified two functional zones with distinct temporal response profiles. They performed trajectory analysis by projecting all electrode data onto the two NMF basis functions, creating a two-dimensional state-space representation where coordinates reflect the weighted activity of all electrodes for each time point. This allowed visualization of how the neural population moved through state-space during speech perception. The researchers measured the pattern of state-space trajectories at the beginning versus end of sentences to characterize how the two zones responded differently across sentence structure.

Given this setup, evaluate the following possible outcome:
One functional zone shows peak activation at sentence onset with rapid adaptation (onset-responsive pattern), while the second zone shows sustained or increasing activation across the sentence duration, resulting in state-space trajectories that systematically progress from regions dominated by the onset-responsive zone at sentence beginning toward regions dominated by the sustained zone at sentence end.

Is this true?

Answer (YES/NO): YES